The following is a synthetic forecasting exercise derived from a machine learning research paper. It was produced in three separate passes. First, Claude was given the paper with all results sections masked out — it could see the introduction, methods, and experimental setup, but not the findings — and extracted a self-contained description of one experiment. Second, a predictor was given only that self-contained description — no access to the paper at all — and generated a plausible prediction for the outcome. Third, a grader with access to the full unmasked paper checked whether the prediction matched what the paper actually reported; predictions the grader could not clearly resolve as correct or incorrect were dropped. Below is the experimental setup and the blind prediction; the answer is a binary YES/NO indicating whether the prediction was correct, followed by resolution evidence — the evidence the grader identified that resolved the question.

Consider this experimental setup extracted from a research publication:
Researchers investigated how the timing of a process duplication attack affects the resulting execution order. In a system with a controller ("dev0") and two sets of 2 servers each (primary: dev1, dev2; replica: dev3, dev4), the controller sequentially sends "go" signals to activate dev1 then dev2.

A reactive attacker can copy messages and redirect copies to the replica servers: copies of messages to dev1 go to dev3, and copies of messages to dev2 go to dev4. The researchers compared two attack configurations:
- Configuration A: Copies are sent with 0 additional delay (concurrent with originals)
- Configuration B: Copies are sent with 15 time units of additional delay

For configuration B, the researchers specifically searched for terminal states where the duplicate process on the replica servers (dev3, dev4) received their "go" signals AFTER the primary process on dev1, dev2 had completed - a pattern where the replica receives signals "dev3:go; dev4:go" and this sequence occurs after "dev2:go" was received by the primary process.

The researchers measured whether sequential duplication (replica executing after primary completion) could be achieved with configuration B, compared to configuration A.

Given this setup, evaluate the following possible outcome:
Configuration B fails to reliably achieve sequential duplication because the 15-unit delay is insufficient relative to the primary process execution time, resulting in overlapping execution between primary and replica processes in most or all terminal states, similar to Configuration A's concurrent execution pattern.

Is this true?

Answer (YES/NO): NO